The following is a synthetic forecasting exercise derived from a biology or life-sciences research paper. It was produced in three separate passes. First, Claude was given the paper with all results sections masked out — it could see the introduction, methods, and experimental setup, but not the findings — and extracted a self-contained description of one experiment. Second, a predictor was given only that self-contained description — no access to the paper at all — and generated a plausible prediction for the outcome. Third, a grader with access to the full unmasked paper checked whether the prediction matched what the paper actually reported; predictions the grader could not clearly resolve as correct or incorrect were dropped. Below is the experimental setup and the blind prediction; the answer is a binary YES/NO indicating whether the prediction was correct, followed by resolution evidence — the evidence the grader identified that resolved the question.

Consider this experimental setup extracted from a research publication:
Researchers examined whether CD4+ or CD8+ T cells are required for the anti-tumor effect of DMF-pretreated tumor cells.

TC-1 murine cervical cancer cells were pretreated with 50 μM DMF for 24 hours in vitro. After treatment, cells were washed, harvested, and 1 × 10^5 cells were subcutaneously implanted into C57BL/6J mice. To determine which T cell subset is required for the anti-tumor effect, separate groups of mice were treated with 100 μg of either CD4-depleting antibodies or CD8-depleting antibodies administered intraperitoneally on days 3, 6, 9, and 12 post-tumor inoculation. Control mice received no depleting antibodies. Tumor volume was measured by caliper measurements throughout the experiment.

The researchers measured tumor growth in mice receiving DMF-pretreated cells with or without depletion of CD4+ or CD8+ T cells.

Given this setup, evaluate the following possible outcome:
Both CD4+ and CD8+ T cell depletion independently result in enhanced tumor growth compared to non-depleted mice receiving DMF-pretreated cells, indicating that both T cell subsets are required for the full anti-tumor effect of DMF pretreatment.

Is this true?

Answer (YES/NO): NO